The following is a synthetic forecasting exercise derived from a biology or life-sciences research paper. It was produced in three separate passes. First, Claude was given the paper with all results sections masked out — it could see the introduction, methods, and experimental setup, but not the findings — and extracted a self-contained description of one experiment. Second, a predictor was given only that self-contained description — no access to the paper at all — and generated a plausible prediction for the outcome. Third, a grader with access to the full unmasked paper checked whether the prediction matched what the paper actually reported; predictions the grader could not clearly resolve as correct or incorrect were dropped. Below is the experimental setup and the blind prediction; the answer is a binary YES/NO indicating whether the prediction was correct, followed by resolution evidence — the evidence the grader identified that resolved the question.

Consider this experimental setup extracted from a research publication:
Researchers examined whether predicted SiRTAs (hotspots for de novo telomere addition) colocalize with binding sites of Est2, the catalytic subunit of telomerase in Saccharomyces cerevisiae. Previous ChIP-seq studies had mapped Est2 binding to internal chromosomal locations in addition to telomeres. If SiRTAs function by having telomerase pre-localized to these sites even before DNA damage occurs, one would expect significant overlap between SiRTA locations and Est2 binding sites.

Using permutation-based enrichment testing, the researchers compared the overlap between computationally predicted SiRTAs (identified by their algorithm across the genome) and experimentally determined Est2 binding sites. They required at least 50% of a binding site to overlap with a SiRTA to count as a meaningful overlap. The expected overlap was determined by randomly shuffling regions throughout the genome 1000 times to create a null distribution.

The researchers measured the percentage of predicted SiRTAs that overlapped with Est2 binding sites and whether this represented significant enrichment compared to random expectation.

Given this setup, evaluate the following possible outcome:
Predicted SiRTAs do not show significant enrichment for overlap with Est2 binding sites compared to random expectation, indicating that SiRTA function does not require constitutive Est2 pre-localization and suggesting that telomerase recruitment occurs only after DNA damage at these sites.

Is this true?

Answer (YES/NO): NO